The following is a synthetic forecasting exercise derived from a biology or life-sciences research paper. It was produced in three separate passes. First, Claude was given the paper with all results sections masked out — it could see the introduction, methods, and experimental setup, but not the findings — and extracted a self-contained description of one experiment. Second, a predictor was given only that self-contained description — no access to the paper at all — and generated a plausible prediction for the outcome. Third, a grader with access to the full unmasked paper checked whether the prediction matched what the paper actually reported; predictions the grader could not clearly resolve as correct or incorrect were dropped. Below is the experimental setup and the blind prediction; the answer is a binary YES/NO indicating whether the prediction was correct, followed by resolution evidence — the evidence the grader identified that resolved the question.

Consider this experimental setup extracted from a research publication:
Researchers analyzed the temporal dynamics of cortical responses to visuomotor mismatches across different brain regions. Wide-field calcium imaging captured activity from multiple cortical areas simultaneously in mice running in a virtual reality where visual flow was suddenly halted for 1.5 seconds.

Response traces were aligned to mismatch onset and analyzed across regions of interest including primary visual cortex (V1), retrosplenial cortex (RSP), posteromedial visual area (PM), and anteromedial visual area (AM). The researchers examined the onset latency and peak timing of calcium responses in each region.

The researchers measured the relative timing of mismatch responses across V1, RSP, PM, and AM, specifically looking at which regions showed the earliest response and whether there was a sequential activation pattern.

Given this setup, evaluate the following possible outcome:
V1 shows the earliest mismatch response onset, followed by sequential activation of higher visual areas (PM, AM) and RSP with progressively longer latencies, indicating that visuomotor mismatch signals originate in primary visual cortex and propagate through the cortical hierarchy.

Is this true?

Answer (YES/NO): NO